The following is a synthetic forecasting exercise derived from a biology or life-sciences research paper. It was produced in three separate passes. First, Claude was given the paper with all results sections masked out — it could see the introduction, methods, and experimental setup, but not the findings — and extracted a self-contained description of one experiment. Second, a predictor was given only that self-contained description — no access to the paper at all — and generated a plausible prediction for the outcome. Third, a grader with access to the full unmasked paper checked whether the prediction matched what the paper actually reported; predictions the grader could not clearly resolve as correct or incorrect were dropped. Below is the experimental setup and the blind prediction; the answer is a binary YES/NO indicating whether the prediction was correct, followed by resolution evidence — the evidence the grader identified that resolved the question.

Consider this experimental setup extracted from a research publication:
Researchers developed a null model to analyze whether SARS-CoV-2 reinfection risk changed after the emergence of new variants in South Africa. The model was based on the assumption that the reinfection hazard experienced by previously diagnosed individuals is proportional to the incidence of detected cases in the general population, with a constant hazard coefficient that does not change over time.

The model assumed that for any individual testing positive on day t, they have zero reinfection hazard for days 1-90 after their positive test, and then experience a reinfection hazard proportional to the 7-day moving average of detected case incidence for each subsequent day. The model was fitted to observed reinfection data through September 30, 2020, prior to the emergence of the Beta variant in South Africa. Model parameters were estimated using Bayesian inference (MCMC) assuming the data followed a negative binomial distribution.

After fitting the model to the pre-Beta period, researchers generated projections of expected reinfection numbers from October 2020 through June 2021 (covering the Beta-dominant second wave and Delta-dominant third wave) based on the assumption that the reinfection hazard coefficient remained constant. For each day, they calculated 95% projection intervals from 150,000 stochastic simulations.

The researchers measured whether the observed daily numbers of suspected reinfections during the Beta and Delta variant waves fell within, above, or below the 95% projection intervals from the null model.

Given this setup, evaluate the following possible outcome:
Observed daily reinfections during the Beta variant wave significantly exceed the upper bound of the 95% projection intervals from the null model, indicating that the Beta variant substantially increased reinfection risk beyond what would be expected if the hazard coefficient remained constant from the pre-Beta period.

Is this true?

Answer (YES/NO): NO